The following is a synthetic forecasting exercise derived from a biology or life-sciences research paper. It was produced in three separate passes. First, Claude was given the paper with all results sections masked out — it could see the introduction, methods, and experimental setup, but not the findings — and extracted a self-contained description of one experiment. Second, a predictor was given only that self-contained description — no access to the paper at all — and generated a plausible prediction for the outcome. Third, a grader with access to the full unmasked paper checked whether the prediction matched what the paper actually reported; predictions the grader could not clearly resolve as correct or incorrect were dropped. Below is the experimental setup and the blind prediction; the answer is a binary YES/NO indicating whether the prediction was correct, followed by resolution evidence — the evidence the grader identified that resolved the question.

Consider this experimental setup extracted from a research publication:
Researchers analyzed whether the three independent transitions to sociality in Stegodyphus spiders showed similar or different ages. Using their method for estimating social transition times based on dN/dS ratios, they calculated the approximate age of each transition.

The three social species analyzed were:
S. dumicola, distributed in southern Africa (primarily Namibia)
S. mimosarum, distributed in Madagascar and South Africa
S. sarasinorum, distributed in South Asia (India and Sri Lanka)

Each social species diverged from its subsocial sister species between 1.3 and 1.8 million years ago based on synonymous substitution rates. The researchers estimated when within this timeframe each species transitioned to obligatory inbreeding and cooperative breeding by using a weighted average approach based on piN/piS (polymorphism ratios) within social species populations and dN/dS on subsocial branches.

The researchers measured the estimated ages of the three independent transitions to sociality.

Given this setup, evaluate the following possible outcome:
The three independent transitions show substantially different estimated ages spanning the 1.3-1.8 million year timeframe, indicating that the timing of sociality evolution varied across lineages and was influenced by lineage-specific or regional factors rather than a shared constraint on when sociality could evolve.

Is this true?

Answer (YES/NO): NO